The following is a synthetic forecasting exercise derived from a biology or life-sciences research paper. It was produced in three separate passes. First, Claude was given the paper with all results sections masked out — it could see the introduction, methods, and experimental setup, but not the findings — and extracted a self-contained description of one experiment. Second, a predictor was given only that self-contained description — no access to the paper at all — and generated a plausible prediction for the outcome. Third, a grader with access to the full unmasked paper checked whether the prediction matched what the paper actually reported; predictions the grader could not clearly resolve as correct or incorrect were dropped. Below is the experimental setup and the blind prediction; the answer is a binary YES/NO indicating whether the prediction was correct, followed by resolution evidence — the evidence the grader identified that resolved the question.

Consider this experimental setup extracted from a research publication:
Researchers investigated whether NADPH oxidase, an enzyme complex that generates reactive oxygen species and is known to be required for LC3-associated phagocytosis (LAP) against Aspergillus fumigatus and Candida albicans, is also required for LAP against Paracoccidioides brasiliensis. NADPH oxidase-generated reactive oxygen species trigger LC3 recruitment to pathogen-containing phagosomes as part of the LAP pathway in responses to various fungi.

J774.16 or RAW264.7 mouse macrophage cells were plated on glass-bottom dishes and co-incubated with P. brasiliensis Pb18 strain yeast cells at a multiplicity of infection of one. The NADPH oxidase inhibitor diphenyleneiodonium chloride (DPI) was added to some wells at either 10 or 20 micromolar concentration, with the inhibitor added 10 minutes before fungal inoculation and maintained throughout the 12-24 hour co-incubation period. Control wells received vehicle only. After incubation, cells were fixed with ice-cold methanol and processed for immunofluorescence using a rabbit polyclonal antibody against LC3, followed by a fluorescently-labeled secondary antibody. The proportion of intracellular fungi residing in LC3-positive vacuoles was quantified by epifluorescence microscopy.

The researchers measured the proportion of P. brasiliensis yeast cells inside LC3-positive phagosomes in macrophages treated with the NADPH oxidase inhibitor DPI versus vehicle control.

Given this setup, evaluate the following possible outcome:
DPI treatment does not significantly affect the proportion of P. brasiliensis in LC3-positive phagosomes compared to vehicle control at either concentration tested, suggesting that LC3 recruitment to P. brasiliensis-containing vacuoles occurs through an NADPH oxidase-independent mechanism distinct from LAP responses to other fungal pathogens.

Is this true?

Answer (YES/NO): YES